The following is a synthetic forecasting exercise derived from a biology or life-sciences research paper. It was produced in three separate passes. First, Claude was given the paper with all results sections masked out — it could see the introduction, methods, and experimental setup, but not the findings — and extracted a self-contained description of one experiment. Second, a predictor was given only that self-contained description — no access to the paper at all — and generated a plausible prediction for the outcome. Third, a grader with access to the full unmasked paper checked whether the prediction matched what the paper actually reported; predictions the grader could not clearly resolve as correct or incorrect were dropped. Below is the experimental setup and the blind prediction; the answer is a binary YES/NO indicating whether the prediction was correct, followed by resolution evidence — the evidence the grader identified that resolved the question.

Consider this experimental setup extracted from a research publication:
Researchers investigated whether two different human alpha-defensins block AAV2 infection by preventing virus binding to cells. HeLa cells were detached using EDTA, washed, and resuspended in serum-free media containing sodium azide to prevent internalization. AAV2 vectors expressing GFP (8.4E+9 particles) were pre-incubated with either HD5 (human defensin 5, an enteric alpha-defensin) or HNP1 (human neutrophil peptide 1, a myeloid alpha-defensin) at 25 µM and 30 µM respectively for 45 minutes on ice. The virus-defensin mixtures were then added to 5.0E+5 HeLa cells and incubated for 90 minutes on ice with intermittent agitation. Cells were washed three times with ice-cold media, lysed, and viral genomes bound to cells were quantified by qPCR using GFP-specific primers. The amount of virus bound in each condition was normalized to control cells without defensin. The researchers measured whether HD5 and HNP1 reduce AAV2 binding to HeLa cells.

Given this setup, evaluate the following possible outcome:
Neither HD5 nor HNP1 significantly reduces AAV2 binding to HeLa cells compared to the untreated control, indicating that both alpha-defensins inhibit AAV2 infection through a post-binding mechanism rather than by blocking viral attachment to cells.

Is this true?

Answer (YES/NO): NO